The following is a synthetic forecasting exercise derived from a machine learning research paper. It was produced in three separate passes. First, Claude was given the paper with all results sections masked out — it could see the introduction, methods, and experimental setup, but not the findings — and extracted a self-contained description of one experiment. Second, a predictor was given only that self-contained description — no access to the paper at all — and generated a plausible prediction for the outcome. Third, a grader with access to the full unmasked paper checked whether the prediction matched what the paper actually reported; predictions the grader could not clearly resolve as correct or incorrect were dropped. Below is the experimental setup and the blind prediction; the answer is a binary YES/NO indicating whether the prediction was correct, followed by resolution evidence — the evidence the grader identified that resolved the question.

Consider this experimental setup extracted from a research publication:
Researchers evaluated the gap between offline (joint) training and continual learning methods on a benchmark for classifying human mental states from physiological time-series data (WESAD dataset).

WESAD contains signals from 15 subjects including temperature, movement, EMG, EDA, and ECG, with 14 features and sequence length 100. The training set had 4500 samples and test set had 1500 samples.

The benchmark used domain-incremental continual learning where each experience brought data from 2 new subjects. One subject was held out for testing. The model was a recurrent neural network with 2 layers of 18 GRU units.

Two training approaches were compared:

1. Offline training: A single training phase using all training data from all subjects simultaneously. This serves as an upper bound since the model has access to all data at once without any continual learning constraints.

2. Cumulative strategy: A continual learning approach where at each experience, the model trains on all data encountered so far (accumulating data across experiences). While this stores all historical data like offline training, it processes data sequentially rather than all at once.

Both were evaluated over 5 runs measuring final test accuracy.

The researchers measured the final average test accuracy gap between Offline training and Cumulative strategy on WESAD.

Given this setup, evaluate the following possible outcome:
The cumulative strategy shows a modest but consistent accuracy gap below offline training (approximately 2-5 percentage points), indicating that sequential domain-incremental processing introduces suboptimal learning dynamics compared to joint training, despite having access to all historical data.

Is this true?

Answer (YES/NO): NO